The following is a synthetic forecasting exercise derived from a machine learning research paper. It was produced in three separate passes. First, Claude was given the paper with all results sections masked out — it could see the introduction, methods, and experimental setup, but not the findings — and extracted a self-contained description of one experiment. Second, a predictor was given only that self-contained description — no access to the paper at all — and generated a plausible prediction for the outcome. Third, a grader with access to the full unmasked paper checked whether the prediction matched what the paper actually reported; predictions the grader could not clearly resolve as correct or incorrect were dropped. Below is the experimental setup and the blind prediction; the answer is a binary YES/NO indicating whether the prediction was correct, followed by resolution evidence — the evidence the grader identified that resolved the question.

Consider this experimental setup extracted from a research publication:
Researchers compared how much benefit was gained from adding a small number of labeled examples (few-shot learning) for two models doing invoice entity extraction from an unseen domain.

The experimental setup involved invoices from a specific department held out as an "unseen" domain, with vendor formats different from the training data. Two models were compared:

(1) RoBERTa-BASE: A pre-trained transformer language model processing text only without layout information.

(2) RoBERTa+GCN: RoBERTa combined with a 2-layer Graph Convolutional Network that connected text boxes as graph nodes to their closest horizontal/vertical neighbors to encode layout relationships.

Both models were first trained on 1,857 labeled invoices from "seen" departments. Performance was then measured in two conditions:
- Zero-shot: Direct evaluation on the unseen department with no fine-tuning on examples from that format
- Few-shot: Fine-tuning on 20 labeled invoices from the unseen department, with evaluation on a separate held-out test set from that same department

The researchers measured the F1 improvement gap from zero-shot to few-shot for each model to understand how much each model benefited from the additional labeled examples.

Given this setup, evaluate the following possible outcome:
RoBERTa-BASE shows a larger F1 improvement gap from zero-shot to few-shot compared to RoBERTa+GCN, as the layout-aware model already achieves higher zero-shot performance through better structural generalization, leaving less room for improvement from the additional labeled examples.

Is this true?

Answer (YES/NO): NO